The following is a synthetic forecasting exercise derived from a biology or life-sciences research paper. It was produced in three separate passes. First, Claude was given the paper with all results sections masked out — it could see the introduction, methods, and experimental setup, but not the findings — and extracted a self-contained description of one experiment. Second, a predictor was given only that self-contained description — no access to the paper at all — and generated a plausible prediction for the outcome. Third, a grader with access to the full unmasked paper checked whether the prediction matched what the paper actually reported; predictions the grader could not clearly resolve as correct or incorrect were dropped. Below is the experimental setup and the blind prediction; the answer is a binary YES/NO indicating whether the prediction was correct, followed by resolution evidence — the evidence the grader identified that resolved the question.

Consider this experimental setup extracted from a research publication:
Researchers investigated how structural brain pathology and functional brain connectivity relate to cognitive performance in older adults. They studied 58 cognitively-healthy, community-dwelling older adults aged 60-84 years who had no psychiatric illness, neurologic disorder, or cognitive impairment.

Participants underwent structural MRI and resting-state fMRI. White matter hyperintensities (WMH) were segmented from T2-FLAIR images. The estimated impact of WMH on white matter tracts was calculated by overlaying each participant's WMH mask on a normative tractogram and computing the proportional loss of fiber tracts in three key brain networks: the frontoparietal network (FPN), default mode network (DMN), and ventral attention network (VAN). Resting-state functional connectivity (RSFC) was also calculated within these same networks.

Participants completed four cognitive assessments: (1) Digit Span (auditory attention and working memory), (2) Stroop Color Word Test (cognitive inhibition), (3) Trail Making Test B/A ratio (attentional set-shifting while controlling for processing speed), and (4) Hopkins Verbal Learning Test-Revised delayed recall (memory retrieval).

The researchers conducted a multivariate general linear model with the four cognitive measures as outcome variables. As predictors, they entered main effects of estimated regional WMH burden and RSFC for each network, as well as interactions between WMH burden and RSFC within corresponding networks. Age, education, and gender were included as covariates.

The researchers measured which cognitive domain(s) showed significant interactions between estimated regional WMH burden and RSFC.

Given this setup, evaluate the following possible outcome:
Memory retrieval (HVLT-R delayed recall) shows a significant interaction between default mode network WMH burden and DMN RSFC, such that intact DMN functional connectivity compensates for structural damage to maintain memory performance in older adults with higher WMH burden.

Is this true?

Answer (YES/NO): YES